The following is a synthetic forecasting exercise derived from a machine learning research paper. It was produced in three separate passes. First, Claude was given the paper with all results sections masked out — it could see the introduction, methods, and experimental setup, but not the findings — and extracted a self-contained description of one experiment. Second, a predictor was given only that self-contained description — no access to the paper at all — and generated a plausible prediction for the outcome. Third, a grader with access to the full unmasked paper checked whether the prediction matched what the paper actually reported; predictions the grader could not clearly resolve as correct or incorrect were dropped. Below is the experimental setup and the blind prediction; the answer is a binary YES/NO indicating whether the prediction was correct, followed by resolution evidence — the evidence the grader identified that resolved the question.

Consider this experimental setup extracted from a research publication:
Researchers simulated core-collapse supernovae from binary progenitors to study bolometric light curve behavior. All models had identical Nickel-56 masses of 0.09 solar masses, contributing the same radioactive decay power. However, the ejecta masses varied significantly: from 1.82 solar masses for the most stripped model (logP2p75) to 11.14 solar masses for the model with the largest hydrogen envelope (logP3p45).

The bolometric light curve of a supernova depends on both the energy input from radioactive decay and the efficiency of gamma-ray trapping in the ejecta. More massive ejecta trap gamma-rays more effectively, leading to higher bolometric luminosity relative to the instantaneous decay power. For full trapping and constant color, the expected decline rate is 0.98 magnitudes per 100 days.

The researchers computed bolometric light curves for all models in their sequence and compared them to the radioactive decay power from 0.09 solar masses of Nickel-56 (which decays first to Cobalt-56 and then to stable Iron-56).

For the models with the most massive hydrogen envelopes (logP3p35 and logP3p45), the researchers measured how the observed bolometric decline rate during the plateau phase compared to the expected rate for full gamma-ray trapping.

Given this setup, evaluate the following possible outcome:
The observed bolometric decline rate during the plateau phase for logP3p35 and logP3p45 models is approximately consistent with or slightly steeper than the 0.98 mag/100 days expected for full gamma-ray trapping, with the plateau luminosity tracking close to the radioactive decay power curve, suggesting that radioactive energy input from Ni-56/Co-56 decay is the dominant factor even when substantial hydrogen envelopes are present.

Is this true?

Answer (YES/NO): NO